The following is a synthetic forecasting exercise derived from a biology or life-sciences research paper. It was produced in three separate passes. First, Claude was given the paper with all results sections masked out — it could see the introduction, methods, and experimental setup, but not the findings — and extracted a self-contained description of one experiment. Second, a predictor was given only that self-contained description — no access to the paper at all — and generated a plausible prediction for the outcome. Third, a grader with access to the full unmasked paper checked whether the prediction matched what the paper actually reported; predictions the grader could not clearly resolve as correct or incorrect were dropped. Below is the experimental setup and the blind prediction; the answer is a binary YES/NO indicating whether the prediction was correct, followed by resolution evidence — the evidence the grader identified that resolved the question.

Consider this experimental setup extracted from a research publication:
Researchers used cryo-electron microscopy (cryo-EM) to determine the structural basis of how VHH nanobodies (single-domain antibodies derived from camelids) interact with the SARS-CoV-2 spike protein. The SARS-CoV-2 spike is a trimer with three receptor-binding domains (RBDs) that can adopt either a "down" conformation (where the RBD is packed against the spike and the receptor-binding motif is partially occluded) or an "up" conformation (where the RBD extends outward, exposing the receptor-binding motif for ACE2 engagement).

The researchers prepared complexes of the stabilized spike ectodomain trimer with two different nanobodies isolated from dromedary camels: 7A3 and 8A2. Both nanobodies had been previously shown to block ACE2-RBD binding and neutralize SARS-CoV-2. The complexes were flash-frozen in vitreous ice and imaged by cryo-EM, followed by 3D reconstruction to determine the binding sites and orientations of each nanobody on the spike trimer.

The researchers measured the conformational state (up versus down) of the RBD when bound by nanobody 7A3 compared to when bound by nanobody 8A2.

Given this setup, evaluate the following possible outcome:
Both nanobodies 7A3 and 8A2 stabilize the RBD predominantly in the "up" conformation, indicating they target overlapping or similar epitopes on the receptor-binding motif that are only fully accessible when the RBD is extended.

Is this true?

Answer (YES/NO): NO